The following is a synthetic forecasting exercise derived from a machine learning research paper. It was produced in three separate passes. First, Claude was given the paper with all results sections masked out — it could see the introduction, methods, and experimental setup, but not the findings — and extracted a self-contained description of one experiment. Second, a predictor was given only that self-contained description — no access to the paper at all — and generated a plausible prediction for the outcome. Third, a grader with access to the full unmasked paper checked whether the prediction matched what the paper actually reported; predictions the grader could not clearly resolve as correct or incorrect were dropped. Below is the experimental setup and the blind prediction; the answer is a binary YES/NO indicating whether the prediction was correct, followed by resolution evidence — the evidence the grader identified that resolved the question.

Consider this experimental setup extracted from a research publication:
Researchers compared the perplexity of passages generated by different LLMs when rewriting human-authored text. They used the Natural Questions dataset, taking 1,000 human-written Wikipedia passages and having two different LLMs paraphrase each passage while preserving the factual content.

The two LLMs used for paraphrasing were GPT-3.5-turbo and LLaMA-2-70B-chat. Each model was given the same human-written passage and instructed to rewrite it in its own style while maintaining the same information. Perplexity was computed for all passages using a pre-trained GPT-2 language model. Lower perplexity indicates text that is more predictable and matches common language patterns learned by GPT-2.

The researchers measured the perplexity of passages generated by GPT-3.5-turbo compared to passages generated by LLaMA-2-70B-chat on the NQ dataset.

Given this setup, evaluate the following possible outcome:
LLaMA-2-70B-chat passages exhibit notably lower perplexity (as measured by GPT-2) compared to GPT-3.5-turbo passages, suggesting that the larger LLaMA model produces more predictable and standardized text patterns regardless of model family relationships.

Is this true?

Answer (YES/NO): YES